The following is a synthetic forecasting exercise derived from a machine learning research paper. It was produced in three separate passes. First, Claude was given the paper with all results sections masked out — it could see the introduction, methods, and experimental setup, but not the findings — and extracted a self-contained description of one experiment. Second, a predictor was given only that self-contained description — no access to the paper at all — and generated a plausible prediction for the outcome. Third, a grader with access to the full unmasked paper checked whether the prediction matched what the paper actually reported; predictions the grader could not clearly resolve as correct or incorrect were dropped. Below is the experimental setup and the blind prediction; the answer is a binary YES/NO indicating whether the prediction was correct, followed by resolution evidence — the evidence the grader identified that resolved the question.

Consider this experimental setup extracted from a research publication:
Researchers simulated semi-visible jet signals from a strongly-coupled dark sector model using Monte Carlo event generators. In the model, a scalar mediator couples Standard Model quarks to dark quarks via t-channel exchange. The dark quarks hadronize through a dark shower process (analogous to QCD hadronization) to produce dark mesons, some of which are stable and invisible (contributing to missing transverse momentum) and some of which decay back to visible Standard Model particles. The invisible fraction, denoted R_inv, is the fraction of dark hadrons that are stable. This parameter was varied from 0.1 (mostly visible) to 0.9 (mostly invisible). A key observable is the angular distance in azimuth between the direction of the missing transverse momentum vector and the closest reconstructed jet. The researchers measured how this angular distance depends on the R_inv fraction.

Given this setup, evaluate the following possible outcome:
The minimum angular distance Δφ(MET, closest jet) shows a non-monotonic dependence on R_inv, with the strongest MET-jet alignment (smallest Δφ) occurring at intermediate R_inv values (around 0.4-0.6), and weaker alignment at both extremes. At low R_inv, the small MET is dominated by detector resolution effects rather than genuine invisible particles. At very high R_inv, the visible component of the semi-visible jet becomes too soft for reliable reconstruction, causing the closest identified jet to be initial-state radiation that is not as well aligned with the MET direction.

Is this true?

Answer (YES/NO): NO